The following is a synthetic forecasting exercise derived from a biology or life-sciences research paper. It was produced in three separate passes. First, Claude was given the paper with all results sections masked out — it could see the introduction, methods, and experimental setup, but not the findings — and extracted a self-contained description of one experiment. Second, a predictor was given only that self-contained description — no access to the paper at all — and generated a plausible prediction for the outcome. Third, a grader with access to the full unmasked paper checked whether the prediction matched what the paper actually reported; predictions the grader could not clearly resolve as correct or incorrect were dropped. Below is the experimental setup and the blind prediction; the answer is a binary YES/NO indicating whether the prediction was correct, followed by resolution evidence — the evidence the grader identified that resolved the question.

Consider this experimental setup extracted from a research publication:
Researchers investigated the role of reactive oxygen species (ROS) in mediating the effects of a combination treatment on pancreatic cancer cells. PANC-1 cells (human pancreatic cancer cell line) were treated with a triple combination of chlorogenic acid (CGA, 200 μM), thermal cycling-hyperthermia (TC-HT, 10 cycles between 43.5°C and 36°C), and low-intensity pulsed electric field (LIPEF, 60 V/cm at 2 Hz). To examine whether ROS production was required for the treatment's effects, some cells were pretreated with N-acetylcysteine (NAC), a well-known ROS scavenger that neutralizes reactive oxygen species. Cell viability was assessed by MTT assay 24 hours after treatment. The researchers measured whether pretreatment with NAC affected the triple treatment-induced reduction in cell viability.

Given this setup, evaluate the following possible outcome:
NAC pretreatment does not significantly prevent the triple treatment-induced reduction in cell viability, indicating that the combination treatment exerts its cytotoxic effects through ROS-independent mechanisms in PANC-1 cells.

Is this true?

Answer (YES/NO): NO